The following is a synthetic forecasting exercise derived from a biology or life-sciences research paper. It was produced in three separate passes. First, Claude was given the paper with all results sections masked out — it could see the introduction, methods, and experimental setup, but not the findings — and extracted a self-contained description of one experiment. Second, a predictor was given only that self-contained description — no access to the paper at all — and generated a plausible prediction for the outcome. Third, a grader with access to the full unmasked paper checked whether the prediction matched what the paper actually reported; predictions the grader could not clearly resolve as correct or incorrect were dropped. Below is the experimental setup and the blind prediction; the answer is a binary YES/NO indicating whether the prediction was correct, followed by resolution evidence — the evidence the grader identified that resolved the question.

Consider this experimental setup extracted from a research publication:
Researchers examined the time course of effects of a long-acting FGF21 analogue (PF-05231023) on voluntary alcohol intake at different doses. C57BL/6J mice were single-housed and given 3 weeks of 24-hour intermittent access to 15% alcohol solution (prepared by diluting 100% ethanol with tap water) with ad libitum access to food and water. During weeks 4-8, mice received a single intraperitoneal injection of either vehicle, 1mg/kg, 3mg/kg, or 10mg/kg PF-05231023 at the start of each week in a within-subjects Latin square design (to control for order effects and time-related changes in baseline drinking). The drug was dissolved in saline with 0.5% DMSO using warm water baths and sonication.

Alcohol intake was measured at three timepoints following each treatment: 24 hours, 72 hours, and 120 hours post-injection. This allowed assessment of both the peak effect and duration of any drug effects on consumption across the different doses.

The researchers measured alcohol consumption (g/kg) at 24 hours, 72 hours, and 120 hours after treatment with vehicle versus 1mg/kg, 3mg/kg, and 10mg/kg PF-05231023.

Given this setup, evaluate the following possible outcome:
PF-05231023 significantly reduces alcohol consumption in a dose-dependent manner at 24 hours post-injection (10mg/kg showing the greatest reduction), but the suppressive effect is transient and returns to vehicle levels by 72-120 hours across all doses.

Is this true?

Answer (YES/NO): NO